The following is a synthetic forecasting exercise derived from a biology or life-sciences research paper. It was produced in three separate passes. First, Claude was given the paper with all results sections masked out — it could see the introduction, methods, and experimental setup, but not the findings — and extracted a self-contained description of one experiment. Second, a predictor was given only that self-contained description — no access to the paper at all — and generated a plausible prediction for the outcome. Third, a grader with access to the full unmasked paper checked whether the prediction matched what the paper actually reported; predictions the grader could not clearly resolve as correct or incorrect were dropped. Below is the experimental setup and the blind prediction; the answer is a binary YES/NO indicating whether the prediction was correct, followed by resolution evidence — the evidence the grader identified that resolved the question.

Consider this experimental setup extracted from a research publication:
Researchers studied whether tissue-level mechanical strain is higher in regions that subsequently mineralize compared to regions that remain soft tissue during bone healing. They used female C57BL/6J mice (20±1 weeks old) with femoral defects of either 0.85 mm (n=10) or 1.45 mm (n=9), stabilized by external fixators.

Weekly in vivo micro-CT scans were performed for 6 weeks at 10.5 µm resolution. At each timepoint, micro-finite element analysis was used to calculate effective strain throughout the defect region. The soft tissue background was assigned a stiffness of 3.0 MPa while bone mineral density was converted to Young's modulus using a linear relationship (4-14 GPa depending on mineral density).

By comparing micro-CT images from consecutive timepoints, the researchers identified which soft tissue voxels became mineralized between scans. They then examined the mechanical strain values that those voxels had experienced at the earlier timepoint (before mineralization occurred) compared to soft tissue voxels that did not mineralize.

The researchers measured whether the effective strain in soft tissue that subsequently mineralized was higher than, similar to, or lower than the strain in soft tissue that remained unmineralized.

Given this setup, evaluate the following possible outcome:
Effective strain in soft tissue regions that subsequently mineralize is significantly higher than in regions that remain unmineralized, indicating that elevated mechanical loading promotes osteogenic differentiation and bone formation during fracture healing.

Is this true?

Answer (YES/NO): YES